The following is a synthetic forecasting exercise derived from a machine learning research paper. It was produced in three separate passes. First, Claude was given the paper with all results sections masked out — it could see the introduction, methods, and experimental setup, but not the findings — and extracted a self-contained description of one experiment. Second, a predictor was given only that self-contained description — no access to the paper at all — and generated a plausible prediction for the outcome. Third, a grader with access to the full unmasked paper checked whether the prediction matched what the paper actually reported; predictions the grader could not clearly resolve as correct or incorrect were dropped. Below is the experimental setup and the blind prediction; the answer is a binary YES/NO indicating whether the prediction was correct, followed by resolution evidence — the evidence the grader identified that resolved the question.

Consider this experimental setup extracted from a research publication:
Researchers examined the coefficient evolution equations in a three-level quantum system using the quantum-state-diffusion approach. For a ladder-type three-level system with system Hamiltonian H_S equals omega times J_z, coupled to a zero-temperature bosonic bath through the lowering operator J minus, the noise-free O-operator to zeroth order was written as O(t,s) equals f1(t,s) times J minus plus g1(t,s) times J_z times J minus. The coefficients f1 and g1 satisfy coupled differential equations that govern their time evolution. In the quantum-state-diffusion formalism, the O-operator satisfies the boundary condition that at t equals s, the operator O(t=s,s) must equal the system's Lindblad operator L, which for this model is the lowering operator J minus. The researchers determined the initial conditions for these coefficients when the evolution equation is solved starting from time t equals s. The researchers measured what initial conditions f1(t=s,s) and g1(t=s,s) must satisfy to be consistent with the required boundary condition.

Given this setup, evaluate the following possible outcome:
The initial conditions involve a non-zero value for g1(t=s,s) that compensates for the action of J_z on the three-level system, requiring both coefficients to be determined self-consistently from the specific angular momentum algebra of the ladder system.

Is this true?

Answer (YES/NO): NO